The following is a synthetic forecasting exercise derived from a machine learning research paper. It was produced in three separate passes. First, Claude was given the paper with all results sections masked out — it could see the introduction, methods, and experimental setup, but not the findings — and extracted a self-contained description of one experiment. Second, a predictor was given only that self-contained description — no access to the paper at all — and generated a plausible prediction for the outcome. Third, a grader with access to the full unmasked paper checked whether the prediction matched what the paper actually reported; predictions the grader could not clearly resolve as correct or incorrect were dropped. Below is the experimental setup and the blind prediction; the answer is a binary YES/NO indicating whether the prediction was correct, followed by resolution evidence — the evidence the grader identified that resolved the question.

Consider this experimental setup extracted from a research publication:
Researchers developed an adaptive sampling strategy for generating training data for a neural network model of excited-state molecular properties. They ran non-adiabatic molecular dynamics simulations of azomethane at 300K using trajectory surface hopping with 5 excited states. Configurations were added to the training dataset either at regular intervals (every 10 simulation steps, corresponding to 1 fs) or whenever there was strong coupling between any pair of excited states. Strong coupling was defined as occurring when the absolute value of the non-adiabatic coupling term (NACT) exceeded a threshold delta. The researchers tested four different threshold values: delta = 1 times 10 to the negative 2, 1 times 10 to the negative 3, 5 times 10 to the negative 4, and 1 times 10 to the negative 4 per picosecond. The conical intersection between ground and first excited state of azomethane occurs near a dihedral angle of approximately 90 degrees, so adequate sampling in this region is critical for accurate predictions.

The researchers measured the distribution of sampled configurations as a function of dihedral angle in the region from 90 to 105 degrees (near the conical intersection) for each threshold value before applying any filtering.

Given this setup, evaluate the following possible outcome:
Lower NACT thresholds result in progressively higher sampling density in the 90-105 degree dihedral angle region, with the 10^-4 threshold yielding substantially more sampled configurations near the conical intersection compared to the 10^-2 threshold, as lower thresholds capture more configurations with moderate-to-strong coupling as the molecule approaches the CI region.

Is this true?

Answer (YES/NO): NO